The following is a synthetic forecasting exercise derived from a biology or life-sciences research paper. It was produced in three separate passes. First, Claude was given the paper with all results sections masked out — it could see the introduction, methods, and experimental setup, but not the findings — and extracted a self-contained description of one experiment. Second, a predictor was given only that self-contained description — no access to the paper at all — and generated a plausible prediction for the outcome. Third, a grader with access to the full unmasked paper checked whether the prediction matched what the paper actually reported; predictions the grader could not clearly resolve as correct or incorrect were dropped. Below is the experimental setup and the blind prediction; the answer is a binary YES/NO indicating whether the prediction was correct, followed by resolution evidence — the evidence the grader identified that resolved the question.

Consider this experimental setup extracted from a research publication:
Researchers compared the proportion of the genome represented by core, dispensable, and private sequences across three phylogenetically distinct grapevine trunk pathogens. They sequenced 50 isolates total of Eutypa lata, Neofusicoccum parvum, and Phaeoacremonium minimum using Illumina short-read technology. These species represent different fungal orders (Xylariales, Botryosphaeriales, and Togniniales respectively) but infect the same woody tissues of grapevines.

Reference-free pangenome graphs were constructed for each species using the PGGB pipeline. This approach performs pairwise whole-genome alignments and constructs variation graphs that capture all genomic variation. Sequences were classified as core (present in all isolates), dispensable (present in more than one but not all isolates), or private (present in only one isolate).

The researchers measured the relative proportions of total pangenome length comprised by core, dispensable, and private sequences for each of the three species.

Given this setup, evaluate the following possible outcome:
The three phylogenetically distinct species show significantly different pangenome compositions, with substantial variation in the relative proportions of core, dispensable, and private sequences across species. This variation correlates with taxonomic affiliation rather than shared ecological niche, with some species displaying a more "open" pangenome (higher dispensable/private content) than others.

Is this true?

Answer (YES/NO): NO